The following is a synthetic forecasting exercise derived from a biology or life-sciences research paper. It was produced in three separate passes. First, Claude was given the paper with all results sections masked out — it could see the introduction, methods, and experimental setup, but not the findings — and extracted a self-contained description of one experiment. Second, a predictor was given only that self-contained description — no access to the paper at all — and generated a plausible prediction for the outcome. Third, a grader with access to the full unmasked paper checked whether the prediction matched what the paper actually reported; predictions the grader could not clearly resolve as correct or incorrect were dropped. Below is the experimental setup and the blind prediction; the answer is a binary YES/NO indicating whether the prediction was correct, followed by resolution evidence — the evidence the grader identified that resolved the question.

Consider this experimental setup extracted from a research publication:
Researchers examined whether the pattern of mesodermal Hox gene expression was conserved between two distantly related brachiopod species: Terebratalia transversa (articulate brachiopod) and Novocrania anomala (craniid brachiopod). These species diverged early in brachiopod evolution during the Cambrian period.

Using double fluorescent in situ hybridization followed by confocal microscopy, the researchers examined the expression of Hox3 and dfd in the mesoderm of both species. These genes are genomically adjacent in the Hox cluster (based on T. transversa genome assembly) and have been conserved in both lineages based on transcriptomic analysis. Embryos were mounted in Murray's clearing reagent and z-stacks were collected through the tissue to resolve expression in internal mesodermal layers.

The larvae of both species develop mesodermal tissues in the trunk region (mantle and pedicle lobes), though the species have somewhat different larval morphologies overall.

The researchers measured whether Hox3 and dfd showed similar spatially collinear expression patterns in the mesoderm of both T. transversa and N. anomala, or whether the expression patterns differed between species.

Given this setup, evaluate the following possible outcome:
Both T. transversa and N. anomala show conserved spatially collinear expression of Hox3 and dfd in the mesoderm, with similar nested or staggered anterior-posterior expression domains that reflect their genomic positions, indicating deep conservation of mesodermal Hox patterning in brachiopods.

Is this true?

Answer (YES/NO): YES